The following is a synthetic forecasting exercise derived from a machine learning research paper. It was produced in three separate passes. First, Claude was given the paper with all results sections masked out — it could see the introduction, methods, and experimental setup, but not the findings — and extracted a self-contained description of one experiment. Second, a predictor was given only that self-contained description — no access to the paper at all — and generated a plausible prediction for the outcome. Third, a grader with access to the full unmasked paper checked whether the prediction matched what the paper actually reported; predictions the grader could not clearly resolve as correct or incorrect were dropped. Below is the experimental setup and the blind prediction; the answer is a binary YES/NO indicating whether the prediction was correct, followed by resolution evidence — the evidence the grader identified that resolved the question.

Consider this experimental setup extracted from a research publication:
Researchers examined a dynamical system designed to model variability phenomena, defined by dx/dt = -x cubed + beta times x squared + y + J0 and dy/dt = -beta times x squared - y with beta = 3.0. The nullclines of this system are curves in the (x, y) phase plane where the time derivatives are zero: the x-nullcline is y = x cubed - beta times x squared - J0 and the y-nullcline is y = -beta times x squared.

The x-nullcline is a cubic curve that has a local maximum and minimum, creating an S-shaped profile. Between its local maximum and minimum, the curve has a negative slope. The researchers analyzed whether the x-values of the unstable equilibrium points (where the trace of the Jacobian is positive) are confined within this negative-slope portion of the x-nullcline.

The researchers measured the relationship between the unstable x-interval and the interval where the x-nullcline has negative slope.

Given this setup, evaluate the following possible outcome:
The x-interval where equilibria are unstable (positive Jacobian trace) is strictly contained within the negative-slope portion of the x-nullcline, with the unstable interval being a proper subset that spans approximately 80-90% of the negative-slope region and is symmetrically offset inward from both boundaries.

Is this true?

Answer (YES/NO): YES